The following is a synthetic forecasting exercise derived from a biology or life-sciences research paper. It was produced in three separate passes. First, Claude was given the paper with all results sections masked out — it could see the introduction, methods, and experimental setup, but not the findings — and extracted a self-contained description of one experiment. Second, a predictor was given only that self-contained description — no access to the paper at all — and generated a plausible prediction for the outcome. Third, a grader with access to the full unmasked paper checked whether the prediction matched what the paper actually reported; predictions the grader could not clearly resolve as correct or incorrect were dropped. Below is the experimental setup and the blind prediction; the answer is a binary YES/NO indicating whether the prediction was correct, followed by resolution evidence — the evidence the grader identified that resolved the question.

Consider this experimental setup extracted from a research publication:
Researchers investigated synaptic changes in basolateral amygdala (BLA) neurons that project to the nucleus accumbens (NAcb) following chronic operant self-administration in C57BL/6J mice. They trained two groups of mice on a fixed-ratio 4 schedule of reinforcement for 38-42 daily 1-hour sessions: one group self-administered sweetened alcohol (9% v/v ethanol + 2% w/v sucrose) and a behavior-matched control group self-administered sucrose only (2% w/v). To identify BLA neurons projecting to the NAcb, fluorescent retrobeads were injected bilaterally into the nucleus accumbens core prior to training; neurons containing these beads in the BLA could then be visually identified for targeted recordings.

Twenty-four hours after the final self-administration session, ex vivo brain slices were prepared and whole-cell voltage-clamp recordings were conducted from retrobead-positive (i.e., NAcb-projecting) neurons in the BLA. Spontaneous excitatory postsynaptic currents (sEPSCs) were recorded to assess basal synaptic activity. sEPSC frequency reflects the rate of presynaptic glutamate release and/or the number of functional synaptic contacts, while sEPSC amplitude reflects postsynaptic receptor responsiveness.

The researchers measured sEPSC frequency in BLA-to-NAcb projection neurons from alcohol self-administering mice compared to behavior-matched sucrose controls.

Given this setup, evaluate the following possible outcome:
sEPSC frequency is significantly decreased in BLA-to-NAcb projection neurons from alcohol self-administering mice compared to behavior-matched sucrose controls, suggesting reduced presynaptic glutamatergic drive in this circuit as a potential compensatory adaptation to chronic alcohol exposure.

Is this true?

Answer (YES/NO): NO